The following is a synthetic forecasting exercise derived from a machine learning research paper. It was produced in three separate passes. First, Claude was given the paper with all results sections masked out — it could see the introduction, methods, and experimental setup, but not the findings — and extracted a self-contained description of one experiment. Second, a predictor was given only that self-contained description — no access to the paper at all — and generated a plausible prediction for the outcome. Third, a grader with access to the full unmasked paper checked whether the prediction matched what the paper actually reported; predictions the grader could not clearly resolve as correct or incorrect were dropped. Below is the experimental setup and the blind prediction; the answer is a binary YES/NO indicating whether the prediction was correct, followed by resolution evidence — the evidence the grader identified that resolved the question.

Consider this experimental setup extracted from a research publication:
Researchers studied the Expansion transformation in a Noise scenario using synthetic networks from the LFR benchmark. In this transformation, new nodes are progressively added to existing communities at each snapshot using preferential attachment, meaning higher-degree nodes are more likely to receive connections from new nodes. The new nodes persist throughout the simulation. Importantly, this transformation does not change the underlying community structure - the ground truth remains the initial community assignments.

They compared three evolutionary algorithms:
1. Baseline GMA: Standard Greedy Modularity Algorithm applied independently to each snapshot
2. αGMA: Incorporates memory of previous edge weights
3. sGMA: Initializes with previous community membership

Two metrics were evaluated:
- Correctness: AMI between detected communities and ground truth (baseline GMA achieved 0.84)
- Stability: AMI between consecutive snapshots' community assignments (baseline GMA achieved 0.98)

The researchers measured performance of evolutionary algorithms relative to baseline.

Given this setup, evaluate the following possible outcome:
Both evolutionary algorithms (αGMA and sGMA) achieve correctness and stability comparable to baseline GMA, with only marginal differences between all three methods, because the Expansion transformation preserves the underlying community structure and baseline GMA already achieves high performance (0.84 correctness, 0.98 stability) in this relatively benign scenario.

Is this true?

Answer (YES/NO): YES